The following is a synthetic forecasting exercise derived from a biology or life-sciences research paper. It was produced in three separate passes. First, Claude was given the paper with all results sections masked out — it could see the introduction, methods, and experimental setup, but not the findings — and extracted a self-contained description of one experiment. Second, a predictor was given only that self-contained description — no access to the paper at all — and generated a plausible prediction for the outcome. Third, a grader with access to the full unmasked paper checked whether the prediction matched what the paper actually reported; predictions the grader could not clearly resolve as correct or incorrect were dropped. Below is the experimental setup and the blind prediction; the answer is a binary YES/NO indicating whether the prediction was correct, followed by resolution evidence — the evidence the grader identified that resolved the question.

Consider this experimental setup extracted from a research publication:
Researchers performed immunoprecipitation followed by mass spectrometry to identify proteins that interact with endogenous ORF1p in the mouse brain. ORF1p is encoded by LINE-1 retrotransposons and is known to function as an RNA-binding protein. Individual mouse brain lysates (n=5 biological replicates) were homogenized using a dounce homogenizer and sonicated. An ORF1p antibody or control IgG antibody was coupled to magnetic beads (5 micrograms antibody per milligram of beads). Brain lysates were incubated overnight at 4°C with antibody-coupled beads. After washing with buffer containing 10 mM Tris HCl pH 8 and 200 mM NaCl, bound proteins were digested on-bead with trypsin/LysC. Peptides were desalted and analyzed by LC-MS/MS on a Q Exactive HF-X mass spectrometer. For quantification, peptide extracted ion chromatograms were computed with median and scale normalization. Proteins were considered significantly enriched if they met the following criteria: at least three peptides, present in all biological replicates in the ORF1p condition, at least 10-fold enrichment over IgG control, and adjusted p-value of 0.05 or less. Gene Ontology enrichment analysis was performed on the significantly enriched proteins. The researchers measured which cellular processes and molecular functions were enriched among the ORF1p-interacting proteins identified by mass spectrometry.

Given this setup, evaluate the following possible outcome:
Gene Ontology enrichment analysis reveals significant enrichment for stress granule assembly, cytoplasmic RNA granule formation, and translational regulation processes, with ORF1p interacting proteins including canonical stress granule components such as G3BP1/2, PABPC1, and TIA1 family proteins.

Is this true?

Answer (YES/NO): NO